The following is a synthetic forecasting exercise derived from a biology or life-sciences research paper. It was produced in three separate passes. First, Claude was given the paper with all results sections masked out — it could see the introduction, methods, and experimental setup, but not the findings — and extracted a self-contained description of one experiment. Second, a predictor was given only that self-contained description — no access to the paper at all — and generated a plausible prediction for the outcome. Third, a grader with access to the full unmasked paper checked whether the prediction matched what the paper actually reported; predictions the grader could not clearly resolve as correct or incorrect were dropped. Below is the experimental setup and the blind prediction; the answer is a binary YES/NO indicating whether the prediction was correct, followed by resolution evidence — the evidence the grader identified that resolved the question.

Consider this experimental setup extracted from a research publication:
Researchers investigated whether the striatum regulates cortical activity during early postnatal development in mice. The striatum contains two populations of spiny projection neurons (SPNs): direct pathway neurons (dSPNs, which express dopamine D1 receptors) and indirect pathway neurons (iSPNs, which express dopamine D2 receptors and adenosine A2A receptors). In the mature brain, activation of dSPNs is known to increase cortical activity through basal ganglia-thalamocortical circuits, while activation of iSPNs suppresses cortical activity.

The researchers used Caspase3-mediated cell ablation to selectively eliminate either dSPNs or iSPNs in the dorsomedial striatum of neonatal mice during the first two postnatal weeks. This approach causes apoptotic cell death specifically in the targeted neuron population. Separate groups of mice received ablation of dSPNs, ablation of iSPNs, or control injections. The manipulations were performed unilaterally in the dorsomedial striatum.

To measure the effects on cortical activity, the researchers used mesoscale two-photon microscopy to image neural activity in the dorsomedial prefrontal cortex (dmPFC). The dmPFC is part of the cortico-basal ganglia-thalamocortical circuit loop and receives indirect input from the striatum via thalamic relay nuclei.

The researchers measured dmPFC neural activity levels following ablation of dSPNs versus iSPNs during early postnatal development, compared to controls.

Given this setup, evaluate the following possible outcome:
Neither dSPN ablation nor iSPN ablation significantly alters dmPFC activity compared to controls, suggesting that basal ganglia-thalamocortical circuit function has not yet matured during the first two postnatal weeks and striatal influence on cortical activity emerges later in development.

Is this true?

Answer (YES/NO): NO